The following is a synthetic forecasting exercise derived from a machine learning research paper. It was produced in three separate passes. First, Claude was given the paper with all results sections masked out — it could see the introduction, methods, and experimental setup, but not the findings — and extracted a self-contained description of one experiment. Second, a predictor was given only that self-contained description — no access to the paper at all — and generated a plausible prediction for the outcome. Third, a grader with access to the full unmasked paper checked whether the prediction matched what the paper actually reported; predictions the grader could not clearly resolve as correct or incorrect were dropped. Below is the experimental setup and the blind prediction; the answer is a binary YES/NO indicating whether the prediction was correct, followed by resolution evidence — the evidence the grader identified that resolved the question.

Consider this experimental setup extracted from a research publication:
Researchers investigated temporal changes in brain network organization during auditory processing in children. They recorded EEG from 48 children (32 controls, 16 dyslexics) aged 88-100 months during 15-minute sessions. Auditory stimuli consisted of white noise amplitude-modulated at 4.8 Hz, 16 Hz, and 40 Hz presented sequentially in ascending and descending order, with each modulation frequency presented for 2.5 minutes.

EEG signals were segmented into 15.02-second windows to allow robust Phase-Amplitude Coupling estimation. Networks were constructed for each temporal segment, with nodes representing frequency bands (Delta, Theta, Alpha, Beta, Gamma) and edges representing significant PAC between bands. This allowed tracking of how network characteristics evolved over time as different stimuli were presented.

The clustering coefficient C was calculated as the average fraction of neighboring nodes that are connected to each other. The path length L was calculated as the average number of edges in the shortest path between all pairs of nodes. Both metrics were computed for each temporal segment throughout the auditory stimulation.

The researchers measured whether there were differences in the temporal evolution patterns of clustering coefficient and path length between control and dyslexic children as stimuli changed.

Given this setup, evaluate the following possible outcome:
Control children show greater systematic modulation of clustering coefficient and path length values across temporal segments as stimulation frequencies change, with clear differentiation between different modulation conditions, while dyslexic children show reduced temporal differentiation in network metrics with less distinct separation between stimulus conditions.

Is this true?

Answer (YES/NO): NO